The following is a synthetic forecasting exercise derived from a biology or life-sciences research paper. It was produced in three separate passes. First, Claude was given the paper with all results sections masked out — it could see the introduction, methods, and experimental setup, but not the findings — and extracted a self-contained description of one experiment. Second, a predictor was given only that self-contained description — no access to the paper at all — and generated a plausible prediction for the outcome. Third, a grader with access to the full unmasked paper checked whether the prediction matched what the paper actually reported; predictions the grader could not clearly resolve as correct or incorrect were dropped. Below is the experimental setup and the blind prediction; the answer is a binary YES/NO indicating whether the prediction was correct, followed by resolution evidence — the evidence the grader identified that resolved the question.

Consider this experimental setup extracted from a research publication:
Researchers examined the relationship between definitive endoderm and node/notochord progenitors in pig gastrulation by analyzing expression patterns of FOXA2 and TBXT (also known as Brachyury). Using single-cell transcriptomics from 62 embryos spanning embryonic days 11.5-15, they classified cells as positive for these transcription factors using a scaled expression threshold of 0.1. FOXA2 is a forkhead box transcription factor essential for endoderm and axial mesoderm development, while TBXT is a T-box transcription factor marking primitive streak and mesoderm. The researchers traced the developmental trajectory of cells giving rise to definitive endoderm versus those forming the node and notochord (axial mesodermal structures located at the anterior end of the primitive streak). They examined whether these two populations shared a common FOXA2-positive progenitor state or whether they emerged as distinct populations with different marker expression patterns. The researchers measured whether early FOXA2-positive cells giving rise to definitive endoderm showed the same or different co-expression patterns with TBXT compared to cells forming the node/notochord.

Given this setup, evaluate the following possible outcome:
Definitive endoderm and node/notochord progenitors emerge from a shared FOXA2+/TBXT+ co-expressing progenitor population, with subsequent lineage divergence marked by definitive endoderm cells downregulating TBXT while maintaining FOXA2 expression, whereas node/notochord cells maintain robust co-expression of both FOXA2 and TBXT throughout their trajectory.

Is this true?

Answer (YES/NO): NO